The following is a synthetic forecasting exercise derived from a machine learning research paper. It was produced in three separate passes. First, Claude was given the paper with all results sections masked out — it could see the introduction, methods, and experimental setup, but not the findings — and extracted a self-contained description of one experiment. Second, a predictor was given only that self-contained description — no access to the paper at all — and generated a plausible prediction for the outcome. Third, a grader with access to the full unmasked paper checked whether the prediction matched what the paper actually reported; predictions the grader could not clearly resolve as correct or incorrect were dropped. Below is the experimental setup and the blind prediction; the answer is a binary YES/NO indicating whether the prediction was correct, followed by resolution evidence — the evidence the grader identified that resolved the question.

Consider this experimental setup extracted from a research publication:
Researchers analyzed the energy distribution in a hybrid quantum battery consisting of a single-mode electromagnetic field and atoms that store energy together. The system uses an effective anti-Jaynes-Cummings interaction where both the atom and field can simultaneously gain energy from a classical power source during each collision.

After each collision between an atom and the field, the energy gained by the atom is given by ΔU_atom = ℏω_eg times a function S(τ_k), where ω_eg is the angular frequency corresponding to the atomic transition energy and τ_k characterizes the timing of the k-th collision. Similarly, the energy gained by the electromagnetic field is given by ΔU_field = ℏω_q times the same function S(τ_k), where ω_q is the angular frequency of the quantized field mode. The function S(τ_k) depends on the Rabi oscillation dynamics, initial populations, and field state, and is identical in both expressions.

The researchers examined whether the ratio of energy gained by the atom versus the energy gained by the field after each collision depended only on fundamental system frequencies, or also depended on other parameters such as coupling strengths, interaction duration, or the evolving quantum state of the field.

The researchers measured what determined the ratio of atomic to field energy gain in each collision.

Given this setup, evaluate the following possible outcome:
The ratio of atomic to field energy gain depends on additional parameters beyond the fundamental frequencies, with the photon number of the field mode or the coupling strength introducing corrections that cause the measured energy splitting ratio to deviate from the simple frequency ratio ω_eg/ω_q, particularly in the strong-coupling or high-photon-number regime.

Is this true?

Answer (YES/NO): NO